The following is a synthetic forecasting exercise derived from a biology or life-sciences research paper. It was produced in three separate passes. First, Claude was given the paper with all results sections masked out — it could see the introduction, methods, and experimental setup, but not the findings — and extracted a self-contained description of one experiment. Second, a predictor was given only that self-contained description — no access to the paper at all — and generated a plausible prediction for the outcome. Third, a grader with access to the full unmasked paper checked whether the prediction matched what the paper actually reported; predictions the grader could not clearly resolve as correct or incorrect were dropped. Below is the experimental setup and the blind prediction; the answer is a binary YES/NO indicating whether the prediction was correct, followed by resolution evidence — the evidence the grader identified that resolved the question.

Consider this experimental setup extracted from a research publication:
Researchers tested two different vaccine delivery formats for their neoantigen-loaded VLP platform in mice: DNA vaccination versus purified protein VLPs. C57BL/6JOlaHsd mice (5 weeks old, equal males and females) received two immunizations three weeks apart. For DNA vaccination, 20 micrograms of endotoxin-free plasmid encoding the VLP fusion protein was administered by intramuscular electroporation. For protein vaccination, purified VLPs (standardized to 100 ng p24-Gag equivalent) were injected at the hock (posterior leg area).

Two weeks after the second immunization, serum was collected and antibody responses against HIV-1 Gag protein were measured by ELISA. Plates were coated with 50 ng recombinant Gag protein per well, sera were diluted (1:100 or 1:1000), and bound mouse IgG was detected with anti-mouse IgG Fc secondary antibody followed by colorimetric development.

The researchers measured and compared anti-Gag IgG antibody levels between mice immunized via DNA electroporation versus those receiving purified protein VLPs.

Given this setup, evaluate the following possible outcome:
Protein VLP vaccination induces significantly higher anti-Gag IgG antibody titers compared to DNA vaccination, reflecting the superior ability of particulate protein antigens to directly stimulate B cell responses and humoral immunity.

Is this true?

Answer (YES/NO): NO